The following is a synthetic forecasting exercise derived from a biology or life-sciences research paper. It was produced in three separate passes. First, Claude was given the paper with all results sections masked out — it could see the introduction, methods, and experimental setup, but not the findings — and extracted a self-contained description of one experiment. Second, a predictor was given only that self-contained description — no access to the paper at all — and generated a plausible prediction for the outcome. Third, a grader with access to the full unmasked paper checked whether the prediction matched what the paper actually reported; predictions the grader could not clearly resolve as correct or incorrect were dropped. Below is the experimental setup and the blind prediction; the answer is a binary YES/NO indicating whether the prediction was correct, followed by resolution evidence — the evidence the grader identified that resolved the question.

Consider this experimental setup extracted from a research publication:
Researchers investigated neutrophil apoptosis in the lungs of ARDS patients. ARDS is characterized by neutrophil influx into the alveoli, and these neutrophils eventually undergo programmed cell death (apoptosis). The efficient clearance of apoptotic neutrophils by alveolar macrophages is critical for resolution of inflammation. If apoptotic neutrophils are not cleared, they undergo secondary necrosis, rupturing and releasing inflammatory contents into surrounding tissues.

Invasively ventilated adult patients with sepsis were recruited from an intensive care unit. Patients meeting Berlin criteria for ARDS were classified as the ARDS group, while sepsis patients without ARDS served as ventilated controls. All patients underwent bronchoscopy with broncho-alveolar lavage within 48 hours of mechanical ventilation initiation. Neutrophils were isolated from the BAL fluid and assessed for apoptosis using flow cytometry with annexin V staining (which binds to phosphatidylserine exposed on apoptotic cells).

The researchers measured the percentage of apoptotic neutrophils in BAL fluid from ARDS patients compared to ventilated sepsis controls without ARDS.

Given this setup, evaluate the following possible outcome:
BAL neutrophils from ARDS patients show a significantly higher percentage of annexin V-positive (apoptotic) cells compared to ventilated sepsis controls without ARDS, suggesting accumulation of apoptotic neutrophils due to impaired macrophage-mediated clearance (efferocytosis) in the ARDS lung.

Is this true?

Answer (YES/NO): YES